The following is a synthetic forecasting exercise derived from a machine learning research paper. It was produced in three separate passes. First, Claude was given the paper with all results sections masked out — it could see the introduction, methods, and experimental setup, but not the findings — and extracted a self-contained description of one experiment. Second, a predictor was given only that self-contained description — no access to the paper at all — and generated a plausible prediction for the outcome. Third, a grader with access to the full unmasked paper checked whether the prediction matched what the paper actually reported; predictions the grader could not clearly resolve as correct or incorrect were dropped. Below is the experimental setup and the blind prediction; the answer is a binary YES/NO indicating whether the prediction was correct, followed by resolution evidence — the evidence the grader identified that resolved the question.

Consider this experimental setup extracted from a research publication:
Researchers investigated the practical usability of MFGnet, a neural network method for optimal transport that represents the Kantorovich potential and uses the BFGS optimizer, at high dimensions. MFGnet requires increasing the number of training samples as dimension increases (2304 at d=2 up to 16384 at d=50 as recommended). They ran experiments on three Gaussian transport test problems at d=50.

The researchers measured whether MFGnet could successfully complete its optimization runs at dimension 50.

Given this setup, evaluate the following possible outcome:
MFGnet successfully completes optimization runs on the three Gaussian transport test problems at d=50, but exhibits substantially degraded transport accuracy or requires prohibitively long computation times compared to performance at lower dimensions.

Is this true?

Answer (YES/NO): NO